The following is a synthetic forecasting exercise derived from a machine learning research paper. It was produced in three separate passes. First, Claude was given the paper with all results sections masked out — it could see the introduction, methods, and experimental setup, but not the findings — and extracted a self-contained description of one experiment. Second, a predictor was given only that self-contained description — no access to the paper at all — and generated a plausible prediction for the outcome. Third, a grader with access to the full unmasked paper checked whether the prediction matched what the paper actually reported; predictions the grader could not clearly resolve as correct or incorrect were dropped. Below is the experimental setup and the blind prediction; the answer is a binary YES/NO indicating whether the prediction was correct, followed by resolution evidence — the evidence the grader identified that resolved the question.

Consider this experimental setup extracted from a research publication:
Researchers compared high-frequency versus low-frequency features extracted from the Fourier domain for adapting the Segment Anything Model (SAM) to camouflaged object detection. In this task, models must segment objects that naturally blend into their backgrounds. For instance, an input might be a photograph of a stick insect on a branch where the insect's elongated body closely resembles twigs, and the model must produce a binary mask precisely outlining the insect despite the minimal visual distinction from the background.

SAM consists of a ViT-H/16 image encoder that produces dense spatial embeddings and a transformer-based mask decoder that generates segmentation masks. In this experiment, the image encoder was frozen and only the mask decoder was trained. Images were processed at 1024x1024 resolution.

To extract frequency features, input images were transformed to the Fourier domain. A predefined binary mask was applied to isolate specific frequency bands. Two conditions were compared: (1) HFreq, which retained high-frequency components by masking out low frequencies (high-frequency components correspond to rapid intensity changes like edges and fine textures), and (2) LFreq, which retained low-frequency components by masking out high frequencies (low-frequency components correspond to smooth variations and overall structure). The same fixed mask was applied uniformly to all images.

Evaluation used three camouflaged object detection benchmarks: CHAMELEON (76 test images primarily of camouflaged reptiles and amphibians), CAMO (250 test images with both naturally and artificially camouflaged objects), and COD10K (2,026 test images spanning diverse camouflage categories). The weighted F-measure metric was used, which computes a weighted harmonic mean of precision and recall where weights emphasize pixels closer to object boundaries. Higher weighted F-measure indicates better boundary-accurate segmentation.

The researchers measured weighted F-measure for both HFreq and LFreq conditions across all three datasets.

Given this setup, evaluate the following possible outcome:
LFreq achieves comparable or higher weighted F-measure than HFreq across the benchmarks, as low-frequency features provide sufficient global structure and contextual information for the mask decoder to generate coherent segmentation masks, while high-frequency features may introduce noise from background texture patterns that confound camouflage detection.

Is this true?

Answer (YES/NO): YES